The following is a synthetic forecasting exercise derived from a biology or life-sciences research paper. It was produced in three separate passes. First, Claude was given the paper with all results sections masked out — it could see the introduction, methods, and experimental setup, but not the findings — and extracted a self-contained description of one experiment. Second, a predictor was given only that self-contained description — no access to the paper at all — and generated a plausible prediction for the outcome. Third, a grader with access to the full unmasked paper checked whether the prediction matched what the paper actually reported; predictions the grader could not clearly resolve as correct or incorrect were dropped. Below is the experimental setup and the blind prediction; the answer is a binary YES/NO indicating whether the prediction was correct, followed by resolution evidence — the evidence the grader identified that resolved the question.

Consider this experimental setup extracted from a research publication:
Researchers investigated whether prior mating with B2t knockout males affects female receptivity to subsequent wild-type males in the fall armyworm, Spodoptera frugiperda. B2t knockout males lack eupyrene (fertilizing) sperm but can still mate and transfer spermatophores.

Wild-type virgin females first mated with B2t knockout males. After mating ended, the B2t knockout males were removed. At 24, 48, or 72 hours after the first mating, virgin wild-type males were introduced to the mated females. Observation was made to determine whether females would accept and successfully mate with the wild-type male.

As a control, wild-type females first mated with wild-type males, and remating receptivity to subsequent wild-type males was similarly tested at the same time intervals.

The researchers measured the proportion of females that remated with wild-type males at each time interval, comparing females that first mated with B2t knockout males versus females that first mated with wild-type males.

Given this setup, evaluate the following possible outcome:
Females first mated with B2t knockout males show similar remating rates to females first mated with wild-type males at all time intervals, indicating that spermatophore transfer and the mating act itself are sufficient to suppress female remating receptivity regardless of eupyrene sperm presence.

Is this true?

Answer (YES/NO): NO